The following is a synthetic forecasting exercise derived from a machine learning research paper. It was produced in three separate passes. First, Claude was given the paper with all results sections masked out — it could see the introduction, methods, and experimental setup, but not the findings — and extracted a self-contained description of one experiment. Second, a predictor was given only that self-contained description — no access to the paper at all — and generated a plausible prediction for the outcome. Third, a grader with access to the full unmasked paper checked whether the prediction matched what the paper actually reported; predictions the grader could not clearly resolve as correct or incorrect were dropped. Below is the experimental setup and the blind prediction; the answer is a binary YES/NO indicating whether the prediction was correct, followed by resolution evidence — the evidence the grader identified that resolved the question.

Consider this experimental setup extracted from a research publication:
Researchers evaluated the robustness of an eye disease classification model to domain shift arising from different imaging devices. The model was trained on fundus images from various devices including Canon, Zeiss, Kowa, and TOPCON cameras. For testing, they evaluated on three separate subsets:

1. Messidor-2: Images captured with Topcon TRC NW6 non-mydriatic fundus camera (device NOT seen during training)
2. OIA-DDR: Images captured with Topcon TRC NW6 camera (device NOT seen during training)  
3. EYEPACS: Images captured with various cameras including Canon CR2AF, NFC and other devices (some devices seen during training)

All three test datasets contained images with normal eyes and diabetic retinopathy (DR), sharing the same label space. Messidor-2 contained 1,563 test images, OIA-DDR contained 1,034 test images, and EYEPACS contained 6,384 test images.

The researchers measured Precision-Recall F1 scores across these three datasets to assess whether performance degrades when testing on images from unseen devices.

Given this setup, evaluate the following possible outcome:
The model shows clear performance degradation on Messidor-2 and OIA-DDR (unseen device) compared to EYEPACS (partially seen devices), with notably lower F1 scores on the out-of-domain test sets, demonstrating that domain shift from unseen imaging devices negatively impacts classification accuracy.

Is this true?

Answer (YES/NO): NO